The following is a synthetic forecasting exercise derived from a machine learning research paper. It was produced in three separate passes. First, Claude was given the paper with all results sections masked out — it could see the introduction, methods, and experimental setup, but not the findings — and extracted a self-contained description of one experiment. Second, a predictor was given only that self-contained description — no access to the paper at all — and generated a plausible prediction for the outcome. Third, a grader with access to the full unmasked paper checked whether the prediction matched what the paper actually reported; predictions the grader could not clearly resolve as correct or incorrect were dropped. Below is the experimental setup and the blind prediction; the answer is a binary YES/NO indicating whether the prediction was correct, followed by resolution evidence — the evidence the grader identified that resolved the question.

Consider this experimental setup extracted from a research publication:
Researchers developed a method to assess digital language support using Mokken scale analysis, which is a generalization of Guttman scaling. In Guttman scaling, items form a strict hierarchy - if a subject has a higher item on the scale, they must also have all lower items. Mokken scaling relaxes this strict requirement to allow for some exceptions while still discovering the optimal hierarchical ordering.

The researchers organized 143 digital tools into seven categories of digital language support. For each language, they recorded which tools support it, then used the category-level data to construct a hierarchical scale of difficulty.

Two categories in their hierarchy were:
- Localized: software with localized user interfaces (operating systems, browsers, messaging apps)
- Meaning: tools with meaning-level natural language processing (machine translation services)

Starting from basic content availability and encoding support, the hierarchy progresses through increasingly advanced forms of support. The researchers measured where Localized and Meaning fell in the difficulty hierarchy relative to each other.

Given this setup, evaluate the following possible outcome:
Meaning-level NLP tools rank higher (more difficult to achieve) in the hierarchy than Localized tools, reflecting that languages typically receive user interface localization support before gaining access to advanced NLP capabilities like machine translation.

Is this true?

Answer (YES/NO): YES